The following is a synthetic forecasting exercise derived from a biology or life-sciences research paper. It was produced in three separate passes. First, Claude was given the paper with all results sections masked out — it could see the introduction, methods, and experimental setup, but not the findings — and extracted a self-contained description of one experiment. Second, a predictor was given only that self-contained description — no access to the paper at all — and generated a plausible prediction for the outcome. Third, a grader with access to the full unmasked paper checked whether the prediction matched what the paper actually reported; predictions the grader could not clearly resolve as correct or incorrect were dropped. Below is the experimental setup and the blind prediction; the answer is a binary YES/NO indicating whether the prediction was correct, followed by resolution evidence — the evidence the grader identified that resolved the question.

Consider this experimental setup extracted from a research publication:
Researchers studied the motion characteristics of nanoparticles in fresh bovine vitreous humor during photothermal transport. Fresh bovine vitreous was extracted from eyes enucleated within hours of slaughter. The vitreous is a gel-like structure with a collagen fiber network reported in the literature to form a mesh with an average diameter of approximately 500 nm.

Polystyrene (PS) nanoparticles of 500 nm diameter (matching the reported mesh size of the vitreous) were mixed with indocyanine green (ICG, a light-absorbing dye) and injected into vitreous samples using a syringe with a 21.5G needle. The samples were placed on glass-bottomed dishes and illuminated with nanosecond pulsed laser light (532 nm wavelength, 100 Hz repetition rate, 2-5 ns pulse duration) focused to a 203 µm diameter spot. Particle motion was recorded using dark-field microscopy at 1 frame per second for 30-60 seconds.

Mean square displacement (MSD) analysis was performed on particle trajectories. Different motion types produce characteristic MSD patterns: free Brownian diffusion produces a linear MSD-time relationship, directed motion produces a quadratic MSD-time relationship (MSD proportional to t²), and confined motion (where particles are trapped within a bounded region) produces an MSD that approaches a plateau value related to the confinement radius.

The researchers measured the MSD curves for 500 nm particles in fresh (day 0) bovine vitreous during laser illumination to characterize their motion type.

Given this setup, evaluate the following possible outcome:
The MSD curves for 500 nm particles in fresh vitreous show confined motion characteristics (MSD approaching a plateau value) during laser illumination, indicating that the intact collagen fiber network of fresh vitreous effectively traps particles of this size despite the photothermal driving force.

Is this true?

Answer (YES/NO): NO